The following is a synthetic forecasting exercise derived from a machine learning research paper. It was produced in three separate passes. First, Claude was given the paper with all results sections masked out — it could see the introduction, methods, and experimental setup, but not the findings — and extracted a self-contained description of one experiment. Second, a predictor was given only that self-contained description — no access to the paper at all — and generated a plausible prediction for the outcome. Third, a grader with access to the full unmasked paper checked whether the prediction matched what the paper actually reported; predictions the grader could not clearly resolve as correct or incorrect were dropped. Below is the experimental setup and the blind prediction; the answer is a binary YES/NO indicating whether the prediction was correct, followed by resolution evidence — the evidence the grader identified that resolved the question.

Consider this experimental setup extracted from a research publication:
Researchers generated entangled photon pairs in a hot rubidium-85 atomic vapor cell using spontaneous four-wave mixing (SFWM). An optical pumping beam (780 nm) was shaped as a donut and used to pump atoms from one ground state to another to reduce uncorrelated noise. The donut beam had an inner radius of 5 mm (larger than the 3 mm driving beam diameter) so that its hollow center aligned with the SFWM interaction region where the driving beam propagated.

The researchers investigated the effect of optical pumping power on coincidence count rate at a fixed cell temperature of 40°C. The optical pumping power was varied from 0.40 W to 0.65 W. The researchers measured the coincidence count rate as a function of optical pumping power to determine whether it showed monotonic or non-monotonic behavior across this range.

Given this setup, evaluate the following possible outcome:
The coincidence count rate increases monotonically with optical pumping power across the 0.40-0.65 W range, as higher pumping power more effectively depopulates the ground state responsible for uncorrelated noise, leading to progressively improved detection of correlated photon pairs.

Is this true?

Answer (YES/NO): NO